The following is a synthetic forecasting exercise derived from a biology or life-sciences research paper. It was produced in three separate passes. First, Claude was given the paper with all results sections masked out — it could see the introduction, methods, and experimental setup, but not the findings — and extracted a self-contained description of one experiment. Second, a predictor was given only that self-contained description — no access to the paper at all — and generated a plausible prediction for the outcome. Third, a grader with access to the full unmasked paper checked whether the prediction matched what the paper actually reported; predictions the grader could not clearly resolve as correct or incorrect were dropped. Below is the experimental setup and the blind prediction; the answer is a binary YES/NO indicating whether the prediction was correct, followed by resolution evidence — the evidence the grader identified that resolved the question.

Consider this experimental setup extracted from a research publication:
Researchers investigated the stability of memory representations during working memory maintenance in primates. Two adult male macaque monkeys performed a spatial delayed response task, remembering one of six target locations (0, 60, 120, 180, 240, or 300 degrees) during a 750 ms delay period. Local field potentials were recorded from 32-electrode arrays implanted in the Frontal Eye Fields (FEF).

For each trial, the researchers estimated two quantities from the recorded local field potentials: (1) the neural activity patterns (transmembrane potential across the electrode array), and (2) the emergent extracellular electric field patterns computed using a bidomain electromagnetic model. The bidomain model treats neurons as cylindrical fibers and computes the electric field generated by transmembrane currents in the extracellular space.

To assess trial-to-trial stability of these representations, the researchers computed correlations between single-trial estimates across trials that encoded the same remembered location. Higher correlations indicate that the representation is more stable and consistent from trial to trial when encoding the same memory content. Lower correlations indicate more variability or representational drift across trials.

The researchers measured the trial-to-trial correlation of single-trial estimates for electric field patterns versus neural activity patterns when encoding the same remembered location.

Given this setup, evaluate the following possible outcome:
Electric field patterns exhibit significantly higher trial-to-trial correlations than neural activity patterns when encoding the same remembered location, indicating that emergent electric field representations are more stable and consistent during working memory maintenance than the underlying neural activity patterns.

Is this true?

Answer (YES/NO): YES